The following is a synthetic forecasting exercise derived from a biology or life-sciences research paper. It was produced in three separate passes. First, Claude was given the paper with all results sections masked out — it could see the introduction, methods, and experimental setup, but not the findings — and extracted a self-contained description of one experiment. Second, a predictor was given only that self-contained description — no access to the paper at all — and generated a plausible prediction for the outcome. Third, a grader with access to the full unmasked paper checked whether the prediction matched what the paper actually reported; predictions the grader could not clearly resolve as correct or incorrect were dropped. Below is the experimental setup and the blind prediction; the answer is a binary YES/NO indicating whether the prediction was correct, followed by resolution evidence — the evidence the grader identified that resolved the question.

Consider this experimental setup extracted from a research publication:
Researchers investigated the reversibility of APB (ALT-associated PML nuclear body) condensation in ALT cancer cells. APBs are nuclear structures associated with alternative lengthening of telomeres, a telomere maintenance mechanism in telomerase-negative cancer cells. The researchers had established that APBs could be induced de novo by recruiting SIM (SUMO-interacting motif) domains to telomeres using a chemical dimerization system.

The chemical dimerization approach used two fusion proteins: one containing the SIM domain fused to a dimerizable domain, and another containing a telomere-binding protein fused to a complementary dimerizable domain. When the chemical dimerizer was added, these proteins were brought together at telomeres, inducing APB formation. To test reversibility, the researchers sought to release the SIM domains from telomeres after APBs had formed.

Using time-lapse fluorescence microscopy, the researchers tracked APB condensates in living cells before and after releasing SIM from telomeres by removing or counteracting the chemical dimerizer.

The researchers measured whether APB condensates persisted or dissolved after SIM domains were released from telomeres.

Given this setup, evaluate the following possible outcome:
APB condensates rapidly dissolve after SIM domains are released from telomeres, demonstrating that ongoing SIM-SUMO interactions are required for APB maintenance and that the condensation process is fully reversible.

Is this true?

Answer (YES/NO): YES